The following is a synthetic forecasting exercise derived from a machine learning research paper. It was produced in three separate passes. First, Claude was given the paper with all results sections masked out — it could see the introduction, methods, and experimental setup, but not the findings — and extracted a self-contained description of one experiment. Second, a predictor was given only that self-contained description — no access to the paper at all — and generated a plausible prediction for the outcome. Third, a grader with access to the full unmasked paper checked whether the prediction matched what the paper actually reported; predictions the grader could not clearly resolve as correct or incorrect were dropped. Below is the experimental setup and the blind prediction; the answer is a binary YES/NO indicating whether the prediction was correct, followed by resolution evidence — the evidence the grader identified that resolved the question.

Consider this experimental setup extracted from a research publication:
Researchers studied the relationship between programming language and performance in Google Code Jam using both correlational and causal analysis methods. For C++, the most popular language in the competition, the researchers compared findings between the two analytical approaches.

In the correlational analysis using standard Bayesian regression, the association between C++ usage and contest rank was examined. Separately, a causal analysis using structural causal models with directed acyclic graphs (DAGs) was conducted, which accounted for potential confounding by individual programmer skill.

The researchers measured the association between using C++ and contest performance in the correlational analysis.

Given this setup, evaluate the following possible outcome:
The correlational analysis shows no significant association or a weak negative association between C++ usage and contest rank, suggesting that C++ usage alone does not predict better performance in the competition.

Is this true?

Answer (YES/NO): YES